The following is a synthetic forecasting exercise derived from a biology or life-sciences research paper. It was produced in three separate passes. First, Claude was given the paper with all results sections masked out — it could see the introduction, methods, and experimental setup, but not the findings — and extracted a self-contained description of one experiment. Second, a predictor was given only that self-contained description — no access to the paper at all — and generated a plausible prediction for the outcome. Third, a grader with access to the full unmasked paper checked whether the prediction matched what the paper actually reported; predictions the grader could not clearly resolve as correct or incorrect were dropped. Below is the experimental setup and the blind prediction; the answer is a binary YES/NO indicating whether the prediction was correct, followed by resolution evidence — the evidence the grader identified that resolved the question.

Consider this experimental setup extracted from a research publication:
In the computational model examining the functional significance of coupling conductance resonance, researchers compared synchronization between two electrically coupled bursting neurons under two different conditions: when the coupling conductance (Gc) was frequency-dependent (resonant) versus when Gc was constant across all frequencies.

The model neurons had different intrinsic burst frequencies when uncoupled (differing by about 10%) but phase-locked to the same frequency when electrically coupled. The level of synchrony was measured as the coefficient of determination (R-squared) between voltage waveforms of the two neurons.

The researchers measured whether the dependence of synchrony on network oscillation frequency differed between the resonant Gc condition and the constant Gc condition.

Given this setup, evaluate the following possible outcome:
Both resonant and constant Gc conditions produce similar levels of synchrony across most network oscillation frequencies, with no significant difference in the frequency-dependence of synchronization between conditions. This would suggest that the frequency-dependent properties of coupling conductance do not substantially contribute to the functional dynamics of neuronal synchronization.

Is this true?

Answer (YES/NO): NO